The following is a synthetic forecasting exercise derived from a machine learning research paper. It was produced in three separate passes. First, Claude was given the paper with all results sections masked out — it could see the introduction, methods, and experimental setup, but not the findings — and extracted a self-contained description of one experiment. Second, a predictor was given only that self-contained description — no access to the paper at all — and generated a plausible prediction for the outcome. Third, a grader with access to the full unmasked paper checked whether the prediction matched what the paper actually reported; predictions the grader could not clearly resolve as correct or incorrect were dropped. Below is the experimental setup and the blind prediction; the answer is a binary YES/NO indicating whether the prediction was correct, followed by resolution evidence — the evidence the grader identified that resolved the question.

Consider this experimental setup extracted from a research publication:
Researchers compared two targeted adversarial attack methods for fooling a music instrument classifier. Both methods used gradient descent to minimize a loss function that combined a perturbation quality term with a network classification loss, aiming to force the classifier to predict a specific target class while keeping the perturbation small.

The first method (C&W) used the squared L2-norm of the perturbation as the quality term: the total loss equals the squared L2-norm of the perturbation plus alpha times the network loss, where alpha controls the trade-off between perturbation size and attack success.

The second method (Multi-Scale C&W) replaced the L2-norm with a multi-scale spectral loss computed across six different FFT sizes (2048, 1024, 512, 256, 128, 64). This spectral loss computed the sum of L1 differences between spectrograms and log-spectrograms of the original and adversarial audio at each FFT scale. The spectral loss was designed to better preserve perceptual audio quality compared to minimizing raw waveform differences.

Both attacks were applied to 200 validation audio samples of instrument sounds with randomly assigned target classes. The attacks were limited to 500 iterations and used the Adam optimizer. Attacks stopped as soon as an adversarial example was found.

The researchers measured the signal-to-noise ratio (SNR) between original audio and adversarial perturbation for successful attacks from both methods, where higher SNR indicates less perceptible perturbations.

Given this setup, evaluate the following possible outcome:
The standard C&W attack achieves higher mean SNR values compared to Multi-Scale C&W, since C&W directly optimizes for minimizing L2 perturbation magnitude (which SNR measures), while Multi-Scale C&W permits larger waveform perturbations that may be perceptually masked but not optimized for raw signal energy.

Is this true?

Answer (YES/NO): YES